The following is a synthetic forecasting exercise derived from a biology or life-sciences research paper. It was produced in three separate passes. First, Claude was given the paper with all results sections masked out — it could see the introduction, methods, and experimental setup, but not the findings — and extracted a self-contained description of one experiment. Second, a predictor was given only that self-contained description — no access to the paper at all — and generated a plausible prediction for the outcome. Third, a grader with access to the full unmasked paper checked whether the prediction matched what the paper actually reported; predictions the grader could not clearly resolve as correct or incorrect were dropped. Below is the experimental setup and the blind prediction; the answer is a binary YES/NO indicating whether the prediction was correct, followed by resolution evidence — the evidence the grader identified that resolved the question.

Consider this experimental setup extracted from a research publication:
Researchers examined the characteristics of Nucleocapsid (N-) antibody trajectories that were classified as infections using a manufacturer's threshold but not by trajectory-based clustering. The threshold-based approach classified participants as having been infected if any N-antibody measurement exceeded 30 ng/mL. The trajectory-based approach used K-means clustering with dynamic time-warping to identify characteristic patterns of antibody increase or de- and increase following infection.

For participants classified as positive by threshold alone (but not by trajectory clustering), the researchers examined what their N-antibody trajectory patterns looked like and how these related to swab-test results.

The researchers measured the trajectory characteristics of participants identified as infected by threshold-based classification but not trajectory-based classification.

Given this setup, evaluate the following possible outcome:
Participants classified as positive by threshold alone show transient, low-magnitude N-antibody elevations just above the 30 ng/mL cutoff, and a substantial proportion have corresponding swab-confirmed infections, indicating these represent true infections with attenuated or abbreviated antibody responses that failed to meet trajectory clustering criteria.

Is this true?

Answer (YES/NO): NO